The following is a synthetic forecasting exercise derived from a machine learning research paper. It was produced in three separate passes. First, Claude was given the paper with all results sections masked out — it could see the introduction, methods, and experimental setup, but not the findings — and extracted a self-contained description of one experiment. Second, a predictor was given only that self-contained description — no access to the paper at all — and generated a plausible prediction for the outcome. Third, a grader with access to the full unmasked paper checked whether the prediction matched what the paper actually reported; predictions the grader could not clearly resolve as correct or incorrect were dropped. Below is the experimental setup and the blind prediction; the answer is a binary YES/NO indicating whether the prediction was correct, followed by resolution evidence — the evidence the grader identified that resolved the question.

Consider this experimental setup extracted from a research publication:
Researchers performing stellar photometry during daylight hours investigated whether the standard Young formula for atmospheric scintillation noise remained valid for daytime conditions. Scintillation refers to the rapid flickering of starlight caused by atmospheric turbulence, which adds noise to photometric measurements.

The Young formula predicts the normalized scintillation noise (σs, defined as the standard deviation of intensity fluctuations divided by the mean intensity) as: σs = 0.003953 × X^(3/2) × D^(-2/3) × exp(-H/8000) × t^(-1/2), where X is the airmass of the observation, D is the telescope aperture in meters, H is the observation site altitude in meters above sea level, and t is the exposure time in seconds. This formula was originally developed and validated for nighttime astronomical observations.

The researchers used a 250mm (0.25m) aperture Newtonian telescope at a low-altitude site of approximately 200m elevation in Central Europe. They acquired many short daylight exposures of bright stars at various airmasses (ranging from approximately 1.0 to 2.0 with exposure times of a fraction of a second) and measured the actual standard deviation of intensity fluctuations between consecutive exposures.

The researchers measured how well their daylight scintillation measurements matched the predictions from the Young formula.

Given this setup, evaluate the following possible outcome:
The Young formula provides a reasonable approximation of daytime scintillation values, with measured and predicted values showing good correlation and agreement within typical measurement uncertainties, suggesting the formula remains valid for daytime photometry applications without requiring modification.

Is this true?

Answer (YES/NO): YES